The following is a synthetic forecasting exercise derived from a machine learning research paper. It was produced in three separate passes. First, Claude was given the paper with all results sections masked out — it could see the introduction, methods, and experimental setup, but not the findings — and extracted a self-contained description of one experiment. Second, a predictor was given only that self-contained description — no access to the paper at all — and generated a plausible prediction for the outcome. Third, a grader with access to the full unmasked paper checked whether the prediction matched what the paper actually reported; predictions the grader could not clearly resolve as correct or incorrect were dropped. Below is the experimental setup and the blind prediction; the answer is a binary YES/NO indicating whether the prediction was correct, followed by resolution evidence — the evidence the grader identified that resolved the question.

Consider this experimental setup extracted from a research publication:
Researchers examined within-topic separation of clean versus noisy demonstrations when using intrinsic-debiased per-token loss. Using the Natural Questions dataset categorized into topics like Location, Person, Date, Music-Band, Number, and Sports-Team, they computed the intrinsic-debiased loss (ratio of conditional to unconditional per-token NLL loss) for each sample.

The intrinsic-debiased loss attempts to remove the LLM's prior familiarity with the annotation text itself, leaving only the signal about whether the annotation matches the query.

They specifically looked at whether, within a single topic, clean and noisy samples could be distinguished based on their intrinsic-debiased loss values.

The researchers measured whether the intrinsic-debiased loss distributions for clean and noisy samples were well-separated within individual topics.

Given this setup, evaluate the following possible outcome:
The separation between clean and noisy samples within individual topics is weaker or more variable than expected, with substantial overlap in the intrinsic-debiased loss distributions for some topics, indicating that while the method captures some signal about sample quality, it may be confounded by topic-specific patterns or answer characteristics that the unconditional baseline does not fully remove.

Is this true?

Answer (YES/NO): NO